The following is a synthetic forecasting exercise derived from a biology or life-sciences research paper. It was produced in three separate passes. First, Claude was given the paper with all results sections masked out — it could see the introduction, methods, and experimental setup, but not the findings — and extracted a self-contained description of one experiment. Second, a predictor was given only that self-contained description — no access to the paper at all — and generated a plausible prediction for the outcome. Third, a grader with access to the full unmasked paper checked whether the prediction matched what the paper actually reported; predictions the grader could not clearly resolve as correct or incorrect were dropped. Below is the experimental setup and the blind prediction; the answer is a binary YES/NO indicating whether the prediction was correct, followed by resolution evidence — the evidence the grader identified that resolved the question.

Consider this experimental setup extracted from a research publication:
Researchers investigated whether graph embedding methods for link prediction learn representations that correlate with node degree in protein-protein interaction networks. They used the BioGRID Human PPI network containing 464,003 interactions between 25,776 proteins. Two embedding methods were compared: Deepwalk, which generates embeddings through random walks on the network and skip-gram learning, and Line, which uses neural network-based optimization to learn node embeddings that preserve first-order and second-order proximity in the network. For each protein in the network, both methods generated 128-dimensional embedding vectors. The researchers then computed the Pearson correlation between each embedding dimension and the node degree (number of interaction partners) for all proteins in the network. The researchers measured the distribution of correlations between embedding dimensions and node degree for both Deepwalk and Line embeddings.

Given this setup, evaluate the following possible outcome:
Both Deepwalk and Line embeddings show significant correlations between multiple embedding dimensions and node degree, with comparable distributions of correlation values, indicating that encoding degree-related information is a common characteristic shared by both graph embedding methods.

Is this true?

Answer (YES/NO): NO